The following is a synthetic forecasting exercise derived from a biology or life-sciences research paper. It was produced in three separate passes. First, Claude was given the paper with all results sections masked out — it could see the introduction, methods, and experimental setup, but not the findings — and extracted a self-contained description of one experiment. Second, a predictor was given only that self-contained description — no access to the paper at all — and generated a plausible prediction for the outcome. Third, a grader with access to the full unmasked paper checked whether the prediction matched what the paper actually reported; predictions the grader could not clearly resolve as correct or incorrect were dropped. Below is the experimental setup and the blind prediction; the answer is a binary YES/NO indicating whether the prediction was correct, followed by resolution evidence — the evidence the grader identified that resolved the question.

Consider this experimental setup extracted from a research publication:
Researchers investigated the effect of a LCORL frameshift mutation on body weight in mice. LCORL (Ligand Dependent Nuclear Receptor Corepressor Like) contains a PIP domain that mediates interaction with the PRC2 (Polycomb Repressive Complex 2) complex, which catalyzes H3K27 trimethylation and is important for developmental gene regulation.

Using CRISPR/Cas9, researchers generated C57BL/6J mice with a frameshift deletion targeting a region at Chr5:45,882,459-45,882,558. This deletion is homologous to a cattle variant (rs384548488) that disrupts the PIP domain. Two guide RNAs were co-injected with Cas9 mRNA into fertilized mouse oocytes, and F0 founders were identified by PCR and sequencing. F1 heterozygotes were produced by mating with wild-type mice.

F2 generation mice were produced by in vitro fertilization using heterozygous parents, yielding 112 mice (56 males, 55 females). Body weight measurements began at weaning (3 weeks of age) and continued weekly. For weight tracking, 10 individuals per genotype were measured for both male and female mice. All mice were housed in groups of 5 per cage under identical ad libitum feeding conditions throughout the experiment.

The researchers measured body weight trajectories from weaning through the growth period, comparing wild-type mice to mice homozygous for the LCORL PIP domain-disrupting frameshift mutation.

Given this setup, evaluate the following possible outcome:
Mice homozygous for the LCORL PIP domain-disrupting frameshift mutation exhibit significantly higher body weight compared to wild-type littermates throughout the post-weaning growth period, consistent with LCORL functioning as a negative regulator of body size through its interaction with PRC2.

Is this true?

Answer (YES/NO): YES